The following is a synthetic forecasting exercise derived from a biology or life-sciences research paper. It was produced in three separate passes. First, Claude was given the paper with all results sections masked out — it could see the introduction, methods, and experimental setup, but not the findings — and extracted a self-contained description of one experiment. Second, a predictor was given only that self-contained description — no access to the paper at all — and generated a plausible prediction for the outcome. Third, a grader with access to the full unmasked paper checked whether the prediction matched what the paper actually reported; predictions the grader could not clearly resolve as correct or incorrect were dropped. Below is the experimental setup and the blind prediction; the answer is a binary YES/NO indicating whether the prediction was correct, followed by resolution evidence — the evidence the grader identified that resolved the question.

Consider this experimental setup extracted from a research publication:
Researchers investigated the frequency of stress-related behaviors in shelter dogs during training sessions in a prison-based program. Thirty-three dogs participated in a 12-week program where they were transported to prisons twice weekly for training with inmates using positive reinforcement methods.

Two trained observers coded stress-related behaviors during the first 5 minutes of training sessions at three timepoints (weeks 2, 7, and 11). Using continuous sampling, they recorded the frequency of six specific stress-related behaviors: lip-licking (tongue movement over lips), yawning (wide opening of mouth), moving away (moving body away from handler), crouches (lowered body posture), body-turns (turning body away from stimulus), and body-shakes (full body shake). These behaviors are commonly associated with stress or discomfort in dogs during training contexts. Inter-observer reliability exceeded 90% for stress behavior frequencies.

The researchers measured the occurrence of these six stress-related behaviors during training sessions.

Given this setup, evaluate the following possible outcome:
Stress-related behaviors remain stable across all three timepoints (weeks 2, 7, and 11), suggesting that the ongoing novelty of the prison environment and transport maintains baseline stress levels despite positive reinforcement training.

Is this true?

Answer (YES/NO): NO